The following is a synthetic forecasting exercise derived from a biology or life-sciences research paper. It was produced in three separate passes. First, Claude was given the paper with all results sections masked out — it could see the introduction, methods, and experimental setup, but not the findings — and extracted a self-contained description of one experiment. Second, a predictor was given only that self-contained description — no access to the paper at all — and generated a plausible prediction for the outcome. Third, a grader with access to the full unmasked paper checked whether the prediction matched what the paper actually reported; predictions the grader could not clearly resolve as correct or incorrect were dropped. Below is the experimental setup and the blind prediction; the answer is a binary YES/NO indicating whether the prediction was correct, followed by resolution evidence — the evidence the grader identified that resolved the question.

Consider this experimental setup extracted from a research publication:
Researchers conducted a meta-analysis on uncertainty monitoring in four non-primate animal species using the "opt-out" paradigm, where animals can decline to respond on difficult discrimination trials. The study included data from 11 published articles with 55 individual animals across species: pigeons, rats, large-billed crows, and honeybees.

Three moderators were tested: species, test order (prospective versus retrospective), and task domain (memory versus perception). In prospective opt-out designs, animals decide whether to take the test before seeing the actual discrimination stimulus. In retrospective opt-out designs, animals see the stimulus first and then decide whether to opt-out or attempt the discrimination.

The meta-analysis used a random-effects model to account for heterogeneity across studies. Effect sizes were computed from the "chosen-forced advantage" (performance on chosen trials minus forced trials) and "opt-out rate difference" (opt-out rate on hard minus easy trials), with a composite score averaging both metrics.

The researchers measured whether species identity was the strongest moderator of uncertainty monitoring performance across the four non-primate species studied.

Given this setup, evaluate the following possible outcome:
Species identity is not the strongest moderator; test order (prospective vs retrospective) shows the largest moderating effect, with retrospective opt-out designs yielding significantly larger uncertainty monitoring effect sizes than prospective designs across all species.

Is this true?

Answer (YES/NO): NO